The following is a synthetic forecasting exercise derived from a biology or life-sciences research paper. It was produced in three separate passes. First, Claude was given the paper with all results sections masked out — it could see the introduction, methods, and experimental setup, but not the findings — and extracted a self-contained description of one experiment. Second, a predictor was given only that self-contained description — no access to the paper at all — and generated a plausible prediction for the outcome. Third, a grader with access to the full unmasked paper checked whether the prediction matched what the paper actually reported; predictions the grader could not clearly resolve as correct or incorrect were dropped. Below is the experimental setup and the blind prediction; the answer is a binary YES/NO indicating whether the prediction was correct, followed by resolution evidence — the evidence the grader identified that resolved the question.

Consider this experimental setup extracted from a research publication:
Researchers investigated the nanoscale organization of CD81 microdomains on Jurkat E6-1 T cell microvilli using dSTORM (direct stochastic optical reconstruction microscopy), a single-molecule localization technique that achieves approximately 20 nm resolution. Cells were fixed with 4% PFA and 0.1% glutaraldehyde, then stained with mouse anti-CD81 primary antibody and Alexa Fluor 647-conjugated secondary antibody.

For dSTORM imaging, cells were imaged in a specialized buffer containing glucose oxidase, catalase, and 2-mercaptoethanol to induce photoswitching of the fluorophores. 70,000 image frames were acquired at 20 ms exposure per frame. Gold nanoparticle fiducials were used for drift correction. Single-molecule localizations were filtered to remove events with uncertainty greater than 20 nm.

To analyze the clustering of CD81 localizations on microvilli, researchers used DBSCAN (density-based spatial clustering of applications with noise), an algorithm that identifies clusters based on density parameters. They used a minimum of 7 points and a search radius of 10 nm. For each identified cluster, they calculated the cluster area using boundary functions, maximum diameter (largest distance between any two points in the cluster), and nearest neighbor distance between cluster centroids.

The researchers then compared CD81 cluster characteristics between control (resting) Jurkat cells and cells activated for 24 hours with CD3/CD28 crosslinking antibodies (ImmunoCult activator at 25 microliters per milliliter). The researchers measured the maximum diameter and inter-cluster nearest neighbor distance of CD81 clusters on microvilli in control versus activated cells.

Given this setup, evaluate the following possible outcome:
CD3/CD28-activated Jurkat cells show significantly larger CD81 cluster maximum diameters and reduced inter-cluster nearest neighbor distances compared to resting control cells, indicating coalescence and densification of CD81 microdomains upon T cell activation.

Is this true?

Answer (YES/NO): NO